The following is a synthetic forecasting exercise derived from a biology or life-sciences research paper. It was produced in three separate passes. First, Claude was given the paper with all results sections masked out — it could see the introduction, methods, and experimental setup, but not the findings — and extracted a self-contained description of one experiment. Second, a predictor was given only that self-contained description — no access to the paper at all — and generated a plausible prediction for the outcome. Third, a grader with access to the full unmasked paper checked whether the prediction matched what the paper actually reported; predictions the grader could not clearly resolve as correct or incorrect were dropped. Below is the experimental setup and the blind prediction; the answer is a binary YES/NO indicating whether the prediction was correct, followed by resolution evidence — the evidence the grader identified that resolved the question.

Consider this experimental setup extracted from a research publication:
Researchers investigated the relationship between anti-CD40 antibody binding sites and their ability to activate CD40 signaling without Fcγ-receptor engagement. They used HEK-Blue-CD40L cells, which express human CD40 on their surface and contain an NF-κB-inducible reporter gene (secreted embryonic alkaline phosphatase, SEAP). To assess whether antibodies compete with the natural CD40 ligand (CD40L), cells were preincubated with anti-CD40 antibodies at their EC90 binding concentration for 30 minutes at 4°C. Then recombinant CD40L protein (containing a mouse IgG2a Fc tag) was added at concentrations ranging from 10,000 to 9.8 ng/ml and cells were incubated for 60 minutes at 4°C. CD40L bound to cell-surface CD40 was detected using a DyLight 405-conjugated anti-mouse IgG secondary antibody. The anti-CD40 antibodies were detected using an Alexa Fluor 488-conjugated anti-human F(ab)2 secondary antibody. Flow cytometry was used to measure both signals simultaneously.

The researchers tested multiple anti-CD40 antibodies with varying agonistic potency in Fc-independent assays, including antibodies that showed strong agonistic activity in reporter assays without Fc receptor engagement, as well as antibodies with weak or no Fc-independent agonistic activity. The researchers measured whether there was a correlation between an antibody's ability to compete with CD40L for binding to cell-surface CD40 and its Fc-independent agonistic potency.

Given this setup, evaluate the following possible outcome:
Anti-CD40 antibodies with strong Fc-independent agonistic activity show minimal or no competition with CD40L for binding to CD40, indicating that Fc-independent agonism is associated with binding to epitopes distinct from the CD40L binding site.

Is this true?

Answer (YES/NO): NO